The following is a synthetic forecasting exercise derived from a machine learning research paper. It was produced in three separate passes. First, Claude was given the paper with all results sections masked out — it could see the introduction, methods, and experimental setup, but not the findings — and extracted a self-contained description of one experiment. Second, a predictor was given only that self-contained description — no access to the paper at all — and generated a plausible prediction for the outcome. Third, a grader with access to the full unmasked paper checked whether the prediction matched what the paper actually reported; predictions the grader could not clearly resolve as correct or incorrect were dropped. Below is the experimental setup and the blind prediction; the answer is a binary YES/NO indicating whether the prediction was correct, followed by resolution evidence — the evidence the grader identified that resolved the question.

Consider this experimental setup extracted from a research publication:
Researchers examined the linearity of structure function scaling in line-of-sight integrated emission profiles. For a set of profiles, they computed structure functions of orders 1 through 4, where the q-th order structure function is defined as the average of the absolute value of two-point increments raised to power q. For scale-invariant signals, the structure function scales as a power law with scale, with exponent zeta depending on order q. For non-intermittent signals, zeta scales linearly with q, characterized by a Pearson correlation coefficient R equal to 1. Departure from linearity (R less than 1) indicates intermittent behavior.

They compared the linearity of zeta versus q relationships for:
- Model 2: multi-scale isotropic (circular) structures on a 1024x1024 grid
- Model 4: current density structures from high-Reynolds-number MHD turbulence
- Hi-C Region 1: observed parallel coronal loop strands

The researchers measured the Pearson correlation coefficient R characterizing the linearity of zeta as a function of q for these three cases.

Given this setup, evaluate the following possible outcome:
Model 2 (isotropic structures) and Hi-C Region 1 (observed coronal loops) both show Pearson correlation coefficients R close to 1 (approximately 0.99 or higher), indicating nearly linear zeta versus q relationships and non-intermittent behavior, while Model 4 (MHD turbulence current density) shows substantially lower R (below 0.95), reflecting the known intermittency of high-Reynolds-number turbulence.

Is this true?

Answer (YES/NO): YES